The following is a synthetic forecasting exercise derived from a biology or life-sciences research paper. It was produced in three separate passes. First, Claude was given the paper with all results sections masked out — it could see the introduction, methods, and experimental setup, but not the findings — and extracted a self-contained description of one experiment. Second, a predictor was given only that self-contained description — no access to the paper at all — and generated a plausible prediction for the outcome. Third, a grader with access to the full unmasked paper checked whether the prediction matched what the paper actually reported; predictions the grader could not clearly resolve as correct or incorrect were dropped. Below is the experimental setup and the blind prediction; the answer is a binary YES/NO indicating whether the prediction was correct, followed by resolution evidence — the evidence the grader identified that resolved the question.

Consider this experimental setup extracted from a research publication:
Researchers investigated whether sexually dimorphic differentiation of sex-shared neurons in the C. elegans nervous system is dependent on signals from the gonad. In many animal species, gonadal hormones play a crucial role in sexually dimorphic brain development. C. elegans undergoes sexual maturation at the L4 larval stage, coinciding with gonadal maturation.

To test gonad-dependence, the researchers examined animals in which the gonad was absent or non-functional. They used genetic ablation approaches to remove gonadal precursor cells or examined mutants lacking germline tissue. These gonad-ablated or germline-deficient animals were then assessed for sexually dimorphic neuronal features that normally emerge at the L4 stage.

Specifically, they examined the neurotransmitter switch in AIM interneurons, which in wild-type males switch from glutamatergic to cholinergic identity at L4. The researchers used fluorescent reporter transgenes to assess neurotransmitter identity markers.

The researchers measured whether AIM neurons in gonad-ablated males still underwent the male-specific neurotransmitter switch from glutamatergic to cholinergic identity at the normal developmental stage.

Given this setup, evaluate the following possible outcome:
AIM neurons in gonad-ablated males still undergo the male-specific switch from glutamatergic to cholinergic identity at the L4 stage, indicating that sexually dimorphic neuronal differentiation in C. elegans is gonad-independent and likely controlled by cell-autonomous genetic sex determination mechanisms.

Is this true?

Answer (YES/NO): YES